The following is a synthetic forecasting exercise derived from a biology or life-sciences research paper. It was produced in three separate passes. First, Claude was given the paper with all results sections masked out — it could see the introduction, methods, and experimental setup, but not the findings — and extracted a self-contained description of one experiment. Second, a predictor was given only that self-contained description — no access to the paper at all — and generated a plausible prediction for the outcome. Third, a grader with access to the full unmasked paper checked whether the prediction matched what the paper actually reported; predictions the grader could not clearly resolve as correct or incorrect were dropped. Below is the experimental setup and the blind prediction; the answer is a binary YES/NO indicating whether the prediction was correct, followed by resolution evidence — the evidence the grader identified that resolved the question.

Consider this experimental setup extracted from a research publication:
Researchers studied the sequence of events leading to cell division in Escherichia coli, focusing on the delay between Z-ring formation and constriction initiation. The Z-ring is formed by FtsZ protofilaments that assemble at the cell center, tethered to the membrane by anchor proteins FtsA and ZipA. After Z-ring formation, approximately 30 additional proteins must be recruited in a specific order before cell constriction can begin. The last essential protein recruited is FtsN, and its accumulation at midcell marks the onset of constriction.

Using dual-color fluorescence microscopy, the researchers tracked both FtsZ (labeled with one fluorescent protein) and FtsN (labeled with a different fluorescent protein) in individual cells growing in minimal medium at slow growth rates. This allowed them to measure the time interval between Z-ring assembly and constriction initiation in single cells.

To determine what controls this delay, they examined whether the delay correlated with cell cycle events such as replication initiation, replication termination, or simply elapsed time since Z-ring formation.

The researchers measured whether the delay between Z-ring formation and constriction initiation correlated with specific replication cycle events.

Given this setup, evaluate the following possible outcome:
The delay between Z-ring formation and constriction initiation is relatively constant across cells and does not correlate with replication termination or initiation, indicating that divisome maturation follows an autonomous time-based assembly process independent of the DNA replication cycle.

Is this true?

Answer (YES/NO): NO